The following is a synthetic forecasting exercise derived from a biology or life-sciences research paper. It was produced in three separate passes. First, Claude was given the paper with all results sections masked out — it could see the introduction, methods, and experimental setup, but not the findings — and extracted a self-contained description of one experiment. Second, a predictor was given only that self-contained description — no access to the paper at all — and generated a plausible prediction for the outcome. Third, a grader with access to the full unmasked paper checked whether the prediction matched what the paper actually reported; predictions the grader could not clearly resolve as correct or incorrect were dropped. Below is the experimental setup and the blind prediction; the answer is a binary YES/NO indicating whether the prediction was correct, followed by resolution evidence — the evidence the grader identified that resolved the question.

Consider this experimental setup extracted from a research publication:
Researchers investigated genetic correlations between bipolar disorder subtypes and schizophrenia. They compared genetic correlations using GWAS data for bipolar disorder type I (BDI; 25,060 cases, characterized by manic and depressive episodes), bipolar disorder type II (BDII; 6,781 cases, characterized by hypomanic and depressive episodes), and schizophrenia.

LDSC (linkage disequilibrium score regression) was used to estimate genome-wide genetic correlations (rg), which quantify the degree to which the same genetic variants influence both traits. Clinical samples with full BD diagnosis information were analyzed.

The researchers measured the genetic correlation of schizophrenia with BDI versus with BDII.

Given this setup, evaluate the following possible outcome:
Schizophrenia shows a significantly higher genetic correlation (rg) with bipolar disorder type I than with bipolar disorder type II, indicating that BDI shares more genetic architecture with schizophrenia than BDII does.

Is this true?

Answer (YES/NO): YES